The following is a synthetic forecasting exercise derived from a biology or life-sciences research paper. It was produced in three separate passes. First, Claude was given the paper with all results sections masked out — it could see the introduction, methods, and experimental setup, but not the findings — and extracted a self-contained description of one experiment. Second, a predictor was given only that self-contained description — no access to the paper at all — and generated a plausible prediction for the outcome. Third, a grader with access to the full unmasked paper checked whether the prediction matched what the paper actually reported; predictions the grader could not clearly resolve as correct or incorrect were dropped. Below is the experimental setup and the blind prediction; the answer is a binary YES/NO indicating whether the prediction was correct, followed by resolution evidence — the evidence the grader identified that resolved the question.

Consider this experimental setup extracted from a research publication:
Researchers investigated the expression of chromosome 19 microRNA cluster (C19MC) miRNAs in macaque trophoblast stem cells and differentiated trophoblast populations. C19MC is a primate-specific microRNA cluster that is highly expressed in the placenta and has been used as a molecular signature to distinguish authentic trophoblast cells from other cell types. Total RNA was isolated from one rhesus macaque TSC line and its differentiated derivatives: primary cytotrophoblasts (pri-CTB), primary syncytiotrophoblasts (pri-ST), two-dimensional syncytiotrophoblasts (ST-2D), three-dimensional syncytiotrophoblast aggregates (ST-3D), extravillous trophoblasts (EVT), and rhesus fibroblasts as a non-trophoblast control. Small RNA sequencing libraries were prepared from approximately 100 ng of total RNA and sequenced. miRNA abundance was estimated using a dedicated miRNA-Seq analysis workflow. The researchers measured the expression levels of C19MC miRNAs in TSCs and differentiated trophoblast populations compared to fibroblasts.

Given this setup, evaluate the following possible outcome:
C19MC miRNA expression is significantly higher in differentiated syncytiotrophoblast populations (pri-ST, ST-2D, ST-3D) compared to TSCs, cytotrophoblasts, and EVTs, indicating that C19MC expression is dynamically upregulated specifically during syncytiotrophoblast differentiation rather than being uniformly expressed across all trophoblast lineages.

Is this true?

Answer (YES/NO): NO